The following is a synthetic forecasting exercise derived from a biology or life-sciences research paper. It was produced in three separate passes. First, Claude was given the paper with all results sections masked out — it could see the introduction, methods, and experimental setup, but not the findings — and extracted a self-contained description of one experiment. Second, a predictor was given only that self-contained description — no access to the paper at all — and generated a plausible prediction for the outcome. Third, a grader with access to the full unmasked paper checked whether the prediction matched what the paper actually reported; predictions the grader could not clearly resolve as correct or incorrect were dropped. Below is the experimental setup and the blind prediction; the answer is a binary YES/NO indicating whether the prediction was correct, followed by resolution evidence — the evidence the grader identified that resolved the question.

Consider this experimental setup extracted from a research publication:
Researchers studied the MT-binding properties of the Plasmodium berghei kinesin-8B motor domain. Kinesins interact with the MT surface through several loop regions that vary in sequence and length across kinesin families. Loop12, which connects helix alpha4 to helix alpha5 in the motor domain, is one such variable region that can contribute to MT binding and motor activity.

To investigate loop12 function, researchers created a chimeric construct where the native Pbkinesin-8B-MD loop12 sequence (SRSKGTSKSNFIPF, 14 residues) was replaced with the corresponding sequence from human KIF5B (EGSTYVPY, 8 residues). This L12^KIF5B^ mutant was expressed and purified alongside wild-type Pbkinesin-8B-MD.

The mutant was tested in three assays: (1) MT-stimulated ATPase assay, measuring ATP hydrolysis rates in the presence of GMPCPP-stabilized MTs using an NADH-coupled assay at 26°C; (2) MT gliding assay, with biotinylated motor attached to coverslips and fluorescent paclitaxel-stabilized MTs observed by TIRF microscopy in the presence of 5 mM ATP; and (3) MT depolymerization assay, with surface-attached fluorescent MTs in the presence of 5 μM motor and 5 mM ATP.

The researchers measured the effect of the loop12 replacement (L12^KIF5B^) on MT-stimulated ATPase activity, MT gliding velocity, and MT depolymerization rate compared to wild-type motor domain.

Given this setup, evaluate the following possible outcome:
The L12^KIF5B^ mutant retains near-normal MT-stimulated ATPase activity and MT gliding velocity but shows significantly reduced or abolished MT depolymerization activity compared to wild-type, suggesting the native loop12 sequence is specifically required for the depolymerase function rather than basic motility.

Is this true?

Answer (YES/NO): NO